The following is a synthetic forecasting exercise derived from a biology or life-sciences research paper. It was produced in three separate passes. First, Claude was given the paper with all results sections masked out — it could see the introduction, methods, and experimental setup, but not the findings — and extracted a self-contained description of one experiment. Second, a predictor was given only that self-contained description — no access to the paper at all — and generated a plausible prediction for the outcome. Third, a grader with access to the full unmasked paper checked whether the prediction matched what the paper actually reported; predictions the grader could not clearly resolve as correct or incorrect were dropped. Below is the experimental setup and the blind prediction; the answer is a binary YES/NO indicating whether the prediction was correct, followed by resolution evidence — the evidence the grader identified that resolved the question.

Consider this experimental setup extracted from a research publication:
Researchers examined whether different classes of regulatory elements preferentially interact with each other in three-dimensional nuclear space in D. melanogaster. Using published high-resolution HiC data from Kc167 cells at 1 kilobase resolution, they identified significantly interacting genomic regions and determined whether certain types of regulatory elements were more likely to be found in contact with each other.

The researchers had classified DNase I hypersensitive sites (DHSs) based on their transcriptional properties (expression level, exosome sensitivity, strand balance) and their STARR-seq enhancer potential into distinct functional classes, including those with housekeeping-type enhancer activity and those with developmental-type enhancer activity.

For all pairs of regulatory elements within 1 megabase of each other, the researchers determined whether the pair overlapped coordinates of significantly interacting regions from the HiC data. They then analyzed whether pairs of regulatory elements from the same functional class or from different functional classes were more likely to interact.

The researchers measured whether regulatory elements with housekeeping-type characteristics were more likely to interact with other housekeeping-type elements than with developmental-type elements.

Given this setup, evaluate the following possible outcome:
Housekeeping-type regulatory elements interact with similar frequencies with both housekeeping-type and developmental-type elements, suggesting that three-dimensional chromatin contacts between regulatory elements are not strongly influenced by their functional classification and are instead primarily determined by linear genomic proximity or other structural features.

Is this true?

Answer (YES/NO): NO